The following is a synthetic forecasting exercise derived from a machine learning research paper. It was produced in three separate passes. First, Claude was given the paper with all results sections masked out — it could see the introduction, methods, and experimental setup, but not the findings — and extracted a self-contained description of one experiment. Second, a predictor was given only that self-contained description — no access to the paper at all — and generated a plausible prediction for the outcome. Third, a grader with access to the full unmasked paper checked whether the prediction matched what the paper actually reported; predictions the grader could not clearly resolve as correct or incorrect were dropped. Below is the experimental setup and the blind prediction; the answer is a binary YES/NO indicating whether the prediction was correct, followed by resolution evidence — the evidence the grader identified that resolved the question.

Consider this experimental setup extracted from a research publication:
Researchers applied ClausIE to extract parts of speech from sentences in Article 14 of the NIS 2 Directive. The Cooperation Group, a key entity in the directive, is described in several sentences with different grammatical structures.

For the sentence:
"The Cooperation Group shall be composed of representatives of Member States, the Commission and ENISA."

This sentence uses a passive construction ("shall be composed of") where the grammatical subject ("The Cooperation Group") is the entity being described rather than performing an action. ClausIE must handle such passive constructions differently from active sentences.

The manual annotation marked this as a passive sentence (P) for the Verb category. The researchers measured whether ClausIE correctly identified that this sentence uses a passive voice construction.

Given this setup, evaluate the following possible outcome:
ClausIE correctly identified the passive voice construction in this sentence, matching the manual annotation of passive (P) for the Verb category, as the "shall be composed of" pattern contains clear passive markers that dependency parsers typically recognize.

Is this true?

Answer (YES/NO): YES